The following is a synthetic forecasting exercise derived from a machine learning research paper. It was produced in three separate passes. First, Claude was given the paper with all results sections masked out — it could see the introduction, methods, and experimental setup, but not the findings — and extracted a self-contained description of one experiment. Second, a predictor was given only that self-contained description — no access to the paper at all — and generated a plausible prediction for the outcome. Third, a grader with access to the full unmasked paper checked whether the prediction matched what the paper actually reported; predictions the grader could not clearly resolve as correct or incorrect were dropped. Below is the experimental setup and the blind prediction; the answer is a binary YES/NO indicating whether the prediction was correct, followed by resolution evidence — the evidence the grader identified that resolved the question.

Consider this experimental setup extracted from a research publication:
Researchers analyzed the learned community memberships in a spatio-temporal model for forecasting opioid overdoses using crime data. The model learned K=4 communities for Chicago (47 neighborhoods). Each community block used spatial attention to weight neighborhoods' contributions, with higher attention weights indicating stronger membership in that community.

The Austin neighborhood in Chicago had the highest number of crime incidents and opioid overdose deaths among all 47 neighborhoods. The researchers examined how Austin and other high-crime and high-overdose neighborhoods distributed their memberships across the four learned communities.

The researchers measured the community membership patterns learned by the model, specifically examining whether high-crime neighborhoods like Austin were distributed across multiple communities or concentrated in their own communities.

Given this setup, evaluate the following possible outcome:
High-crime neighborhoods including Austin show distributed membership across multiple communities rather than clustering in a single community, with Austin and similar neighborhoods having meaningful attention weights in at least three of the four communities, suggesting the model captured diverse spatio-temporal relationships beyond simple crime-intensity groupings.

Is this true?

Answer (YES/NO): NO